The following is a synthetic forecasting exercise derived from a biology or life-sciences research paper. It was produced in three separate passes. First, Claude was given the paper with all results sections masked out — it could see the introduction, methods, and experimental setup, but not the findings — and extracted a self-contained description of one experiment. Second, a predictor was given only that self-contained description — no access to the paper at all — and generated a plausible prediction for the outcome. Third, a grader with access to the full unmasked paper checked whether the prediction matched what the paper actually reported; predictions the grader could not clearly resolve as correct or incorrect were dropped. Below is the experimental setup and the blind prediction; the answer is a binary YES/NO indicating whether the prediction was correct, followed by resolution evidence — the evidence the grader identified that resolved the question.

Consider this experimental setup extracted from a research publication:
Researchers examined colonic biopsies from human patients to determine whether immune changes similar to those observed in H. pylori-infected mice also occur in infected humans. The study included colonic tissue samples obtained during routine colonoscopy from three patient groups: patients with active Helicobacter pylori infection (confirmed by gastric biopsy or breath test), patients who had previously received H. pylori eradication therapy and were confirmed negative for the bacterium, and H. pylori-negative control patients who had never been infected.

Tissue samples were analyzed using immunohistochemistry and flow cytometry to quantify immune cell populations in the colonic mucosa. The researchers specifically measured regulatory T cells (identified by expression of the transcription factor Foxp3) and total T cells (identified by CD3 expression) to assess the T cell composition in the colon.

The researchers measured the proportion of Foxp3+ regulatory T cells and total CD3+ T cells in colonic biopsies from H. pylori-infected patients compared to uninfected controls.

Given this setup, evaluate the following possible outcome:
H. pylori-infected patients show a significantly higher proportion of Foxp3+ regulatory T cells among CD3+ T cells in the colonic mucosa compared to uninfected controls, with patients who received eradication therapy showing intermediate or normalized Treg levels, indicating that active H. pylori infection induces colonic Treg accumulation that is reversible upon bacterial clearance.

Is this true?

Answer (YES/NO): NO